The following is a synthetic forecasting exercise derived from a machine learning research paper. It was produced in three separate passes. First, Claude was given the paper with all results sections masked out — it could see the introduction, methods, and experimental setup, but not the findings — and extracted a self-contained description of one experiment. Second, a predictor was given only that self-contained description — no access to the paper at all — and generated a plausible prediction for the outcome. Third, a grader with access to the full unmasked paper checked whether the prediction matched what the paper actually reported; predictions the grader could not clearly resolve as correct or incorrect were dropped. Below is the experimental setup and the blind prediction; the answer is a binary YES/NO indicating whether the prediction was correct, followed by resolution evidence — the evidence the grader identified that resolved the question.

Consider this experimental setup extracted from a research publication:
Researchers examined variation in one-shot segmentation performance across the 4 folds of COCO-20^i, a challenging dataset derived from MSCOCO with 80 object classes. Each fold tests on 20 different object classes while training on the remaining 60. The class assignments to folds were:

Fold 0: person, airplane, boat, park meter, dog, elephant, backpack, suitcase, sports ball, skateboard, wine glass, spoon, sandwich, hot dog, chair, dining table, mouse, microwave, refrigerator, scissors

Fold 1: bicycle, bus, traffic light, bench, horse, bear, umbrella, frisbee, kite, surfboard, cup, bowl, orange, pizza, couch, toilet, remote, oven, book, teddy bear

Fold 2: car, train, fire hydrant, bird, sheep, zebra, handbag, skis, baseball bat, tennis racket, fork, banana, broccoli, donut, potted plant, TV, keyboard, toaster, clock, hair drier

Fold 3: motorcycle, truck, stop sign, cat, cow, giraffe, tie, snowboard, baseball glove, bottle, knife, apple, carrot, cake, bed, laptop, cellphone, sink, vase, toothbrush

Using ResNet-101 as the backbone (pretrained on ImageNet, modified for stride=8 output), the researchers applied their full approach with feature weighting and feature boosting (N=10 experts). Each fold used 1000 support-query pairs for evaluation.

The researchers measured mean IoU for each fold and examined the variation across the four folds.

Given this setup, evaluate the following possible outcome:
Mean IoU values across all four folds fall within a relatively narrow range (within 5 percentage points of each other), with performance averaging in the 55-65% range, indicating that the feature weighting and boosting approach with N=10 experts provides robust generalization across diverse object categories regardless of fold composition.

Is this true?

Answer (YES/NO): NO